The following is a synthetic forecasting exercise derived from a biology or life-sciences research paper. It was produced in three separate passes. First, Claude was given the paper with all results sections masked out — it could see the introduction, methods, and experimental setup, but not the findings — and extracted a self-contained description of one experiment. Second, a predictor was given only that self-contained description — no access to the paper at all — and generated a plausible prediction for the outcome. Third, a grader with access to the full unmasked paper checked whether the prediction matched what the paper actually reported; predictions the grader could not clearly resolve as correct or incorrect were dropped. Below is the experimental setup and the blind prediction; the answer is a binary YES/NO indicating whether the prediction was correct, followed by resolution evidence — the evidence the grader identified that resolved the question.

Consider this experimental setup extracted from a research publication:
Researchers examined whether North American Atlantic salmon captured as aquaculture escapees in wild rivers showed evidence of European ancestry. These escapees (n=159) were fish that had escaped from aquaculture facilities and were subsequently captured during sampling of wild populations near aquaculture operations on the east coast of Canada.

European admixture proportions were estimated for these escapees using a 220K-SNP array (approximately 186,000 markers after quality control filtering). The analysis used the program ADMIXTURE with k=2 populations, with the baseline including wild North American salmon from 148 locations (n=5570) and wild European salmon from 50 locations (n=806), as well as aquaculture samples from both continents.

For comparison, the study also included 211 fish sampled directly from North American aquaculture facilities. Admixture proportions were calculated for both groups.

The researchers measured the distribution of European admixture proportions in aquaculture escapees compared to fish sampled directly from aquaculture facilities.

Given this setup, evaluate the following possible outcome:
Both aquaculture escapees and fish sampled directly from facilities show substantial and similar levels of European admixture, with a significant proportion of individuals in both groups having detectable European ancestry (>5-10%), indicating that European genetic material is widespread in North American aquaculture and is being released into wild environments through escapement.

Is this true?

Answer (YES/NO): YES